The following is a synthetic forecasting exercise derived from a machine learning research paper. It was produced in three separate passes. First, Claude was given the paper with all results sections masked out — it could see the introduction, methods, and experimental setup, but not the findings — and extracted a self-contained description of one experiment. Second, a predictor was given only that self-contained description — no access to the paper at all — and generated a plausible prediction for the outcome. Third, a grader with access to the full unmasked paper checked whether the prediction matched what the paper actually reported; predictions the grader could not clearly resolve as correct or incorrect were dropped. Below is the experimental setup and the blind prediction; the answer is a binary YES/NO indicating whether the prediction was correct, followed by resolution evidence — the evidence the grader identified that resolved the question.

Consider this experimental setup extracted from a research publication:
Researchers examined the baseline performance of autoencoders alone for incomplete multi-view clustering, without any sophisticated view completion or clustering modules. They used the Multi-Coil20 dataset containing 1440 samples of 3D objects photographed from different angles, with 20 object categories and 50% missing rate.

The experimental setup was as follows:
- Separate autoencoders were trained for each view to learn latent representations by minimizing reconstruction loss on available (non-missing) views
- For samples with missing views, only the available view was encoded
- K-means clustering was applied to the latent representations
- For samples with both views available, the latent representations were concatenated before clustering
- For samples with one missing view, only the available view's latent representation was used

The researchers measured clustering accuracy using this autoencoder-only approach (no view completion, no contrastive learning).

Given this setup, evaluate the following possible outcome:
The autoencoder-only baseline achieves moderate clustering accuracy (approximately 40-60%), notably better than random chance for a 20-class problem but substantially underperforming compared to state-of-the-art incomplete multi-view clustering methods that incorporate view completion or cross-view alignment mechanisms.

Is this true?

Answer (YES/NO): NO